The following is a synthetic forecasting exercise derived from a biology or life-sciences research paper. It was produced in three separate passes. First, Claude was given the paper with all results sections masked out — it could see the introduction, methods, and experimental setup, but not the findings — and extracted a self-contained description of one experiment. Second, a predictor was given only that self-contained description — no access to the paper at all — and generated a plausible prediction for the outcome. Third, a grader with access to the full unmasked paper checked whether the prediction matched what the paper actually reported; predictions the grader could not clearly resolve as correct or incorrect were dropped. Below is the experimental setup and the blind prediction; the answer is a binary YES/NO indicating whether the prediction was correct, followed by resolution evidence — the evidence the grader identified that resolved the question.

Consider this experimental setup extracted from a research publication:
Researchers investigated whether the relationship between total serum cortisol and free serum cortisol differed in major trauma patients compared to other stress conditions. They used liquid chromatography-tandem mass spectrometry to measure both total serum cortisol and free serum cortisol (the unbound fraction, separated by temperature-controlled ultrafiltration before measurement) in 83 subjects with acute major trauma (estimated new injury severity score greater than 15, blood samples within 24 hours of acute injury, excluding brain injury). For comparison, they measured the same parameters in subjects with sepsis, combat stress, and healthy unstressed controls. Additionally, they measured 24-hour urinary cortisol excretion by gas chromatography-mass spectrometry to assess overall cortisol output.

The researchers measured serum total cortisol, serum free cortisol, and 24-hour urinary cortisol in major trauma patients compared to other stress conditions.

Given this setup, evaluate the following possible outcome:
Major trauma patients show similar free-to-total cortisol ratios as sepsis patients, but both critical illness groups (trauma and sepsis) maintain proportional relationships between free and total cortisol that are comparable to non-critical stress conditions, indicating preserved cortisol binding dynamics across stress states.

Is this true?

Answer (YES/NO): NO